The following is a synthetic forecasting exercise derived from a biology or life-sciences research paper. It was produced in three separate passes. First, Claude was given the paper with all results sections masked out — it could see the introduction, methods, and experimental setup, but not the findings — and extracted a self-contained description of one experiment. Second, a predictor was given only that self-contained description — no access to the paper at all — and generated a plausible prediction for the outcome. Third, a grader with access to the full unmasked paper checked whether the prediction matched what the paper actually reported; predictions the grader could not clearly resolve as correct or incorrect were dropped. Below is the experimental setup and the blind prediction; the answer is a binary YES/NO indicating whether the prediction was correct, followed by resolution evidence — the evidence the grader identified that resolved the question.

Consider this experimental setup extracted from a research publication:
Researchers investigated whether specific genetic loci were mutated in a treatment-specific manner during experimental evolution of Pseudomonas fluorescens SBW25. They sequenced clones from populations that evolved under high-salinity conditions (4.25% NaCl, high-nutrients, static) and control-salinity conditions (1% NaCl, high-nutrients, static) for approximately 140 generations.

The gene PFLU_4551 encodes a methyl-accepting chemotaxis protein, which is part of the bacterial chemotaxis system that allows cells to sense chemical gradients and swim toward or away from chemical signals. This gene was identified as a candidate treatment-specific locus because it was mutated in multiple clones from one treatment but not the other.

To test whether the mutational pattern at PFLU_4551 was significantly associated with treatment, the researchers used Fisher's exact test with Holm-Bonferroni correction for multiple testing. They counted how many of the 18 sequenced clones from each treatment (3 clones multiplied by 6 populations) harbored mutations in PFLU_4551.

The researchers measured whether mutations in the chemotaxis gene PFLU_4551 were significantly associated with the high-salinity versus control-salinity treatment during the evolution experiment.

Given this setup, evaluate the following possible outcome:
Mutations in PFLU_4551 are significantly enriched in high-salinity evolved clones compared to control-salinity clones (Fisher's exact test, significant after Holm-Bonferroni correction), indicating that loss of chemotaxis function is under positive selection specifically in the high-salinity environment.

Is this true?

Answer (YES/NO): NO